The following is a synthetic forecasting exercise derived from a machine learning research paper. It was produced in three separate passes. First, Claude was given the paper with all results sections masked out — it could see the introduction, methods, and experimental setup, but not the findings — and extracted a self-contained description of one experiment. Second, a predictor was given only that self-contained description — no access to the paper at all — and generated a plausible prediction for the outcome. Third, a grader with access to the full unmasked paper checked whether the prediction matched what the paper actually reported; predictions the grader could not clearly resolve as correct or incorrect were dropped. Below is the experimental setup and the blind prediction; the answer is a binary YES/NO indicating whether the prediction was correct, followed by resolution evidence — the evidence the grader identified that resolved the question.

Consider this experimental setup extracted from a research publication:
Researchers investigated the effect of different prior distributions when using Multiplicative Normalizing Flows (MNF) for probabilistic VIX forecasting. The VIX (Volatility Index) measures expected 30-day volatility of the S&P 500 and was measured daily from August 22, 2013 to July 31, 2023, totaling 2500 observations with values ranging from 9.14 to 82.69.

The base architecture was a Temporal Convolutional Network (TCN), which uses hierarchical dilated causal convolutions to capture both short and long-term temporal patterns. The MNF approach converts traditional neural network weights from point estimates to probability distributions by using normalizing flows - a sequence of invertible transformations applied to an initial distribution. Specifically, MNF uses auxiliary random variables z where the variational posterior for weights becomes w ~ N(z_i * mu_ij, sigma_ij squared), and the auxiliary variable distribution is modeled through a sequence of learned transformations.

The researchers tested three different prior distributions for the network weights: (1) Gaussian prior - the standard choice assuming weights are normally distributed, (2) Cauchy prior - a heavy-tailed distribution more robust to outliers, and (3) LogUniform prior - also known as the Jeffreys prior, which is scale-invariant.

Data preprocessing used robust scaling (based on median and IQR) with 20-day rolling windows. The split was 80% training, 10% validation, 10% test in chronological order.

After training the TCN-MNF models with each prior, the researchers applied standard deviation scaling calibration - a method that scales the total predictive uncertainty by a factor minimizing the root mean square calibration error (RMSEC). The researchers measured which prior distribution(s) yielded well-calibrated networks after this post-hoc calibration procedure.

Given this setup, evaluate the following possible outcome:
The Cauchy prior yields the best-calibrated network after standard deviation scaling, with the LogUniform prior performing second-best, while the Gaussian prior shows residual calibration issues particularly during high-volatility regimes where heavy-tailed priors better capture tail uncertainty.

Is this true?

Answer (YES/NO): NO